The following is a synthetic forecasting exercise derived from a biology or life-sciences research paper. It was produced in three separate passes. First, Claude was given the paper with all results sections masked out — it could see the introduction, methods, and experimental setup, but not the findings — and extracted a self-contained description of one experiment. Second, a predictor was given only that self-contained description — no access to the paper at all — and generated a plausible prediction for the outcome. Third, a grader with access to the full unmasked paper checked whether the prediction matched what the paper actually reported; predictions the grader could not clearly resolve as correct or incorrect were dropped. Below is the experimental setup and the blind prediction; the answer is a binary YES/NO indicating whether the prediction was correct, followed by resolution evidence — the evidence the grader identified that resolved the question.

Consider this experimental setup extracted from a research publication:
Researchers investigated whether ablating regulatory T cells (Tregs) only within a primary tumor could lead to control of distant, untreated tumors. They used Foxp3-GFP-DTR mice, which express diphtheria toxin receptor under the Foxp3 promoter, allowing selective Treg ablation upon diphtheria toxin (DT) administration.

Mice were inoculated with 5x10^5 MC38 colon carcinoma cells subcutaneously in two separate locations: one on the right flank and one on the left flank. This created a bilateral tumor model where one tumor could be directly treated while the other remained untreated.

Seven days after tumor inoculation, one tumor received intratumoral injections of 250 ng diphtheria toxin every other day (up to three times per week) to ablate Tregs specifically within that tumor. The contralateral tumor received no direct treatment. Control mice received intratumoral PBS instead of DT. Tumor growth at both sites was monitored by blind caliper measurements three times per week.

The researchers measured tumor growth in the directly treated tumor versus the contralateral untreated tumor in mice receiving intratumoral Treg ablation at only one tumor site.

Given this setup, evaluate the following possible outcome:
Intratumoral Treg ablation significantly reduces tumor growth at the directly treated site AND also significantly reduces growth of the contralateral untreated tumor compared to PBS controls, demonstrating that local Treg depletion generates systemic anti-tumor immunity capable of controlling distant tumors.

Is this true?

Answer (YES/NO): YES